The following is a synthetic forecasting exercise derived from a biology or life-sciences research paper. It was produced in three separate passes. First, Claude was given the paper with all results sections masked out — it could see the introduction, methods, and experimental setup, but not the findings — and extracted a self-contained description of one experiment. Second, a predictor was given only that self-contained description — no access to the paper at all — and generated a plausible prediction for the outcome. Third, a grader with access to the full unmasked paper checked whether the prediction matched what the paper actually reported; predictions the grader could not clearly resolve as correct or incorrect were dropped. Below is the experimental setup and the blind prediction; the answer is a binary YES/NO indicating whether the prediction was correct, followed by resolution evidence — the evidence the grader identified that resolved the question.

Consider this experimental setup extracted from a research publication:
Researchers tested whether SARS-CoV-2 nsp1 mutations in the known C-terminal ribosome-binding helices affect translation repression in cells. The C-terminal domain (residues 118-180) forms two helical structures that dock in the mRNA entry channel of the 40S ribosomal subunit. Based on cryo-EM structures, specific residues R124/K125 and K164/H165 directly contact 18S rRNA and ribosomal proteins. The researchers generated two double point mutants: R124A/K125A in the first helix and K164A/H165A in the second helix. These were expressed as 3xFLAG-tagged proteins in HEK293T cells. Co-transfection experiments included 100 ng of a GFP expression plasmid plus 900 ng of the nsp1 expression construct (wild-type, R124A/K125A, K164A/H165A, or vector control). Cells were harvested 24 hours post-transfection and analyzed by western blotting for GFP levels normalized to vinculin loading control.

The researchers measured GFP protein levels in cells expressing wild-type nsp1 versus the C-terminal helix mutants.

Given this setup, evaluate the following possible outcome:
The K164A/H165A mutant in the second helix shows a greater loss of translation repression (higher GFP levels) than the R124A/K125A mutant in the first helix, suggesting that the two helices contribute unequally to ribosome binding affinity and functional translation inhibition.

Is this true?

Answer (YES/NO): YES